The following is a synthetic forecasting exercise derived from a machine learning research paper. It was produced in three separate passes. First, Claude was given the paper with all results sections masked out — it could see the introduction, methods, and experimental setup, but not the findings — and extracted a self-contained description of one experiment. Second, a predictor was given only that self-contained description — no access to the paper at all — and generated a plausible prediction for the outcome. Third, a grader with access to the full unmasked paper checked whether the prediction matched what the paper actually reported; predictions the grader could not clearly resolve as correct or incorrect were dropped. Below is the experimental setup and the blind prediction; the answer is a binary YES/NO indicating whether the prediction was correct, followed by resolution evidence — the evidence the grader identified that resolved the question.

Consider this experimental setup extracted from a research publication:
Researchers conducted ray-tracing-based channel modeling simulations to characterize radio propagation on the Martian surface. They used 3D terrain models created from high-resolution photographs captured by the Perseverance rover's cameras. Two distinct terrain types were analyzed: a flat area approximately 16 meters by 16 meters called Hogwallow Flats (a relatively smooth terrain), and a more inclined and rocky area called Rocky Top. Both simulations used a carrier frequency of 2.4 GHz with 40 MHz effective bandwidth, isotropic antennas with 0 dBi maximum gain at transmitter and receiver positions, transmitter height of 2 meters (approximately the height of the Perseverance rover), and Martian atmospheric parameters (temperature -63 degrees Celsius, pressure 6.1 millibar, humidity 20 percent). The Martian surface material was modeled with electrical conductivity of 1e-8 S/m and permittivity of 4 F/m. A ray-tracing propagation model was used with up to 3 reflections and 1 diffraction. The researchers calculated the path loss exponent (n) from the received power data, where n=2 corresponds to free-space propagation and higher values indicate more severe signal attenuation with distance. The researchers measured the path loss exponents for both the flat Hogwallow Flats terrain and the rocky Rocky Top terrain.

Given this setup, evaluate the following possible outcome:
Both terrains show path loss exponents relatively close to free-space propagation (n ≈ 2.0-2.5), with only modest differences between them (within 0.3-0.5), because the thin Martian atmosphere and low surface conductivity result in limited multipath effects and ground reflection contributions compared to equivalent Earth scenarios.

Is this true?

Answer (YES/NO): NO